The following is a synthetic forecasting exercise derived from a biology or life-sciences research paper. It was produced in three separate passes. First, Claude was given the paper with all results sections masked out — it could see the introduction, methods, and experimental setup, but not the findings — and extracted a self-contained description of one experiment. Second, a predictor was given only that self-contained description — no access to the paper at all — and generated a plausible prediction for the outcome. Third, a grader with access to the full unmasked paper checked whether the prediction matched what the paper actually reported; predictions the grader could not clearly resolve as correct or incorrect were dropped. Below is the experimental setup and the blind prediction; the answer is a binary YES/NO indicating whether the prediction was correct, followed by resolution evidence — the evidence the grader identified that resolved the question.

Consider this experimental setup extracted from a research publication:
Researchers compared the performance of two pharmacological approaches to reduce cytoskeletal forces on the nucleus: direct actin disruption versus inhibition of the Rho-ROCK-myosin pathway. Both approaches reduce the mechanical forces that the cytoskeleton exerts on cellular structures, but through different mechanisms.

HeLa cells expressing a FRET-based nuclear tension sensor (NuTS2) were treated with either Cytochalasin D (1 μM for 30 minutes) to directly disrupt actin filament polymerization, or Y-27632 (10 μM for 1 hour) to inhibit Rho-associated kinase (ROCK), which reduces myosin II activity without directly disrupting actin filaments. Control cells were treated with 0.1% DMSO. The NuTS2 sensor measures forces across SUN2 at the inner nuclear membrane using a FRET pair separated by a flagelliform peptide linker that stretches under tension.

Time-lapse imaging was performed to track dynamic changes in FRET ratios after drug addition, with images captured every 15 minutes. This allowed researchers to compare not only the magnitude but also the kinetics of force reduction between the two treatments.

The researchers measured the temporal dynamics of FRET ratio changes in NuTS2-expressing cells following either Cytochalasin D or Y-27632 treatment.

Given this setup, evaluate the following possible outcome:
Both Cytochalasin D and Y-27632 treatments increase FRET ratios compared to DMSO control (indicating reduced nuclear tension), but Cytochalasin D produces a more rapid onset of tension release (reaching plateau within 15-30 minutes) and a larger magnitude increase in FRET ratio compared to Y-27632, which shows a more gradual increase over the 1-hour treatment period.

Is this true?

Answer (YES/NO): NO